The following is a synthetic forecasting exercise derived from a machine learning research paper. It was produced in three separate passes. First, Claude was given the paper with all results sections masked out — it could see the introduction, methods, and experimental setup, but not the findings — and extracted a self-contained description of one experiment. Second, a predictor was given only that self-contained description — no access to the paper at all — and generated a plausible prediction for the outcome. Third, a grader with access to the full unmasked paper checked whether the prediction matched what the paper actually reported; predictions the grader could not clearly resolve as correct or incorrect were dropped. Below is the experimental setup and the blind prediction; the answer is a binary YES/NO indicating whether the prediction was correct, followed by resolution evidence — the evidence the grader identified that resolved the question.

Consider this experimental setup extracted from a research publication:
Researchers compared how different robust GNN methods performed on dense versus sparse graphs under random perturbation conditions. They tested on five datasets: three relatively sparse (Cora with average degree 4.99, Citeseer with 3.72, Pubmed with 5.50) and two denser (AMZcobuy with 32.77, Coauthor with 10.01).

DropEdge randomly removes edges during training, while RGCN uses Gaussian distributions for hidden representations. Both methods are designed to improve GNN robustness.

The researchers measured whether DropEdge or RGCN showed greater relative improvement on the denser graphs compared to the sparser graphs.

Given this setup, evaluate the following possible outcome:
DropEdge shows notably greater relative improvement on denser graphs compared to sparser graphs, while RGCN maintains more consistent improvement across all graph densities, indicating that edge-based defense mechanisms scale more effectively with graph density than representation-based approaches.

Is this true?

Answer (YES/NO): NO